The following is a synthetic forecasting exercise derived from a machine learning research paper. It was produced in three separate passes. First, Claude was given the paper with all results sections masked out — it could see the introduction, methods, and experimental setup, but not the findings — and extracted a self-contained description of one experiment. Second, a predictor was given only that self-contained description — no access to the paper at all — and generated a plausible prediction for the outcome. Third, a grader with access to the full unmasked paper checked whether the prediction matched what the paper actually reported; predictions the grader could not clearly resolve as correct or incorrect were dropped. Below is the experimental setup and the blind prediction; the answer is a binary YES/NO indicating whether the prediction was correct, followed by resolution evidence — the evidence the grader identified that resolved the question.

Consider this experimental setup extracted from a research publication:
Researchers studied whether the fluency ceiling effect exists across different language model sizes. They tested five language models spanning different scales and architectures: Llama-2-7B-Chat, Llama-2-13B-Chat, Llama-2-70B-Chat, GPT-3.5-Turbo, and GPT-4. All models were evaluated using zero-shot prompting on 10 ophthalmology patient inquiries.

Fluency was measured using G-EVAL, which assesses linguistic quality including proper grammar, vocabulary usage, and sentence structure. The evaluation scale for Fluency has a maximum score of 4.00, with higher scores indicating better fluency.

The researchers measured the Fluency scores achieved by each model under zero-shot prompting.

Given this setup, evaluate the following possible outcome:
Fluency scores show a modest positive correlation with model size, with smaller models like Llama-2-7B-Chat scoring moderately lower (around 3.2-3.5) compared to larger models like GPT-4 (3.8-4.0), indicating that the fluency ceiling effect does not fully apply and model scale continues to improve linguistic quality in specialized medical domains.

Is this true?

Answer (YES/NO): NO